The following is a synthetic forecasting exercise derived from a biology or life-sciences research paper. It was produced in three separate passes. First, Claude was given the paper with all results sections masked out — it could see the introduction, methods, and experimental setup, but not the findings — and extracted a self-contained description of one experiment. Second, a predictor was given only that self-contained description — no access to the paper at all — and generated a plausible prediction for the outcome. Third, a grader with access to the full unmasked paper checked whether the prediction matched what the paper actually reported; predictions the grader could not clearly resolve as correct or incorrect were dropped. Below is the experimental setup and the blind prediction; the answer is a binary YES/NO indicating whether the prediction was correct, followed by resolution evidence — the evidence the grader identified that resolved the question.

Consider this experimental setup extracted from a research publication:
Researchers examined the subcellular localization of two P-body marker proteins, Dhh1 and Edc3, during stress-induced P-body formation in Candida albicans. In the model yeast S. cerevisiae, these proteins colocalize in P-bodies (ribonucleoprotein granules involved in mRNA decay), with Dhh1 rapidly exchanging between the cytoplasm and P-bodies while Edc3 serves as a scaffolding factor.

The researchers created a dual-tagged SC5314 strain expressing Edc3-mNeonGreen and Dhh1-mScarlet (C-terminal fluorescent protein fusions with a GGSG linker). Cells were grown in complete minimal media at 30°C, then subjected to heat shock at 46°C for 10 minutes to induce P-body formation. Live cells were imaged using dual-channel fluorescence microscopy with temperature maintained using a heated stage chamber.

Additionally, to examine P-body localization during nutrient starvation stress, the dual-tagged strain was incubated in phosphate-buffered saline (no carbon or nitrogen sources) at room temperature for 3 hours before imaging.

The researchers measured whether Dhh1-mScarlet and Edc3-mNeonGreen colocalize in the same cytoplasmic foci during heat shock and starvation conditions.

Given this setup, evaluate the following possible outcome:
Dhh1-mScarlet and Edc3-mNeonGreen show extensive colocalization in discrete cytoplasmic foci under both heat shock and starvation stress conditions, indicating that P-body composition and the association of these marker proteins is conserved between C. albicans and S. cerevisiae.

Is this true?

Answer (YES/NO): NO